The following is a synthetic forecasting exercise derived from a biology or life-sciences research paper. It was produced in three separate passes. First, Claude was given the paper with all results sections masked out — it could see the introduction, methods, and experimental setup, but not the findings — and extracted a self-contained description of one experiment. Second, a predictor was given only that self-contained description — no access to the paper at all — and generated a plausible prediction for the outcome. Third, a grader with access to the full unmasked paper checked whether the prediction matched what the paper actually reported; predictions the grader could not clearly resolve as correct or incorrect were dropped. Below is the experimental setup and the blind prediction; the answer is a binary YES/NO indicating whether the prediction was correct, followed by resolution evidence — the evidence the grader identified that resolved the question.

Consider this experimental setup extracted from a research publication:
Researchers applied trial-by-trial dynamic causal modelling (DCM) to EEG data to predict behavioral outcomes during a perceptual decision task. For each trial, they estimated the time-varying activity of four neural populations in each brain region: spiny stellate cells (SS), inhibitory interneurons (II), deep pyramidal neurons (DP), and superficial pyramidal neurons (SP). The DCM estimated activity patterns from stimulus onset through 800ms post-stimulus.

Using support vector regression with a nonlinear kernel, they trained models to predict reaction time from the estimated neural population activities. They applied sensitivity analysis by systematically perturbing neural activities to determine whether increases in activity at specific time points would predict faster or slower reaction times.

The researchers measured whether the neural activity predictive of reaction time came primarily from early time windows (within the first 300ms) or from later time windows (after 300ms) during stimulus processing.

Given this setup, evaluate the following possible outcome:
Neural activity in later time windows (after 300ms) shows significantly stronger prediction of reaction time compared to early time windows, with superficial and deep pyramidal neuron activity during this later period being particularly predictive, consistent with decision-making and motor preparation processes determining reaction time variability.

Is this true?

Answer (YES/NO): NO